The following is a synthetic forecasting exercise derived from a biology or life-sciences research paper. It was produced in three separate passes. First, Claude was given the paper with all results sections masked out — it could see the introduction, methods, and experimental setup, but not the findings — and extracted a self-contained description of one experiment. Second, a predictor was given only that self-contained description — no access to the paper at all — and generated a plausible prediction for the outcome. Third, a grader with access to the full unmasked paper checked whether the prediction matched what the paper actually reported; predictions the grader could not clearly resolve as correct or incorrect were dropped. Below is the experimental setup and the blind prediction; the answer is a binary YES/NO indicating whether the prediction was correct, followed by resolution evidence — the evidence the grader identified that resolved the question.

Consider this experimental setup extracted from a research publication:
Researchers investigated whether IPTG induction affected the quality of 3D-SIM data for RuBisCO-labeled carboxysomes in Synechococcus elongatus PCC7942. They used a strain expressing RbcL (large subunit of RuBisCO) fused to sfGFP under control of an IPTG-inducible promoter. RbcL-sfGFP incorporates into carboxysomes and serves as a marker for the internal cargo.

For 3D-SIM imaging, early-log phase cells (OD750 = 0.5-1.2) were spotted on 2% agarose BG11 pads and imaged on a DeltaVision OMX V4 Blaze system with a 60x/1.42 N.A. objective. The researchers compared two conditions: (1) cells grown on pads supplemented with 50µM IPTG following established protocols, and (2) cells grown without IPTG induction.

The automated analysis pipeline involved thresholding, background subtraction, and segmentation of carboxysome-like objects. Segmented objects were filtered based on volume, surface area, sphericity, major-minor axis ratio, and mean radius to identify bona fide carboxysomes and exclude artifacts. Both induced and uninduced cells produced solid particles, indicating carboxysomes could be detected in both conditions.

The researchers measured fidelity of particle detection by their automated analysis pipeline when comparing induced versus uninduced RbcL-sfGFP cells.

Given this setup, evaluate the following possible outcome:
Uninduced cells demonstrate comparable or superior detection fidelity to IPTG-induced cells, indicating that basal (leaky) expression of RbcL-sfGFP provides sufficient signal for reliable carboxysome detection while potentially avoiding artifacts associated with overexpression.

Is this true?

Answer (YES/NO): NO